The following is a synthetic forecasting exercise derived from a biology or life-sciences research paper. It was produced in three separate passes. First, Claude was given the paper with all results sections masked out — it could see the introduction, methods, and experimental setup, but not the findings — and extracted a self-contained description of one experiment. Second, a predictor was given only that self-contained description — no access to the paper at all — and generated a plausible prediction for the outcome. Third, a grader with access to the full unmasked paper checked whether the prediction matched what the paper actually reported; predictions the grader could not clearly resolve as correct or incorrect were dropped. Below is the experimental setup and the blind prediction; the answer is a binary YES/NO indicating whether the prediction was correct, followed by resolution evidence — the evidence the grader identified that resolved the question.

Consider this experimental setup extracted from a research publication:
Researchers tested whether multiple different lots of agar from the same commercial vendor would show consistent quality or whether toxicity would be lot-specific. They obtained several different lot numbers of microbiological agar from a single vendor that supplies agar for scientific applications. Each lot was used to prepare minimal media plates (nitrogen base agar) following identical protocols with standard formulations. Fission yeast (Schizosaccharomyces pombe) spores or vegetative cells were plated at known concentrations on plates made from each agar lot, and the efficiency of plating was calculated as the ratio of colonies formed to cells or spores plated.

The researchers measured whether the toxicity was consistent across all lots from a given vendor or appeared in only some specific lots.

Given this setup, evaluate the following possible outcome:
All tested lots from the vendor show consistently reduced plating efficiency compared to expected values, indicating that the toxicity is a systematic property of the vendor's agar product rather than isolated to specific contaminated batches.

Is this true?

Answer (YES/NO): NO